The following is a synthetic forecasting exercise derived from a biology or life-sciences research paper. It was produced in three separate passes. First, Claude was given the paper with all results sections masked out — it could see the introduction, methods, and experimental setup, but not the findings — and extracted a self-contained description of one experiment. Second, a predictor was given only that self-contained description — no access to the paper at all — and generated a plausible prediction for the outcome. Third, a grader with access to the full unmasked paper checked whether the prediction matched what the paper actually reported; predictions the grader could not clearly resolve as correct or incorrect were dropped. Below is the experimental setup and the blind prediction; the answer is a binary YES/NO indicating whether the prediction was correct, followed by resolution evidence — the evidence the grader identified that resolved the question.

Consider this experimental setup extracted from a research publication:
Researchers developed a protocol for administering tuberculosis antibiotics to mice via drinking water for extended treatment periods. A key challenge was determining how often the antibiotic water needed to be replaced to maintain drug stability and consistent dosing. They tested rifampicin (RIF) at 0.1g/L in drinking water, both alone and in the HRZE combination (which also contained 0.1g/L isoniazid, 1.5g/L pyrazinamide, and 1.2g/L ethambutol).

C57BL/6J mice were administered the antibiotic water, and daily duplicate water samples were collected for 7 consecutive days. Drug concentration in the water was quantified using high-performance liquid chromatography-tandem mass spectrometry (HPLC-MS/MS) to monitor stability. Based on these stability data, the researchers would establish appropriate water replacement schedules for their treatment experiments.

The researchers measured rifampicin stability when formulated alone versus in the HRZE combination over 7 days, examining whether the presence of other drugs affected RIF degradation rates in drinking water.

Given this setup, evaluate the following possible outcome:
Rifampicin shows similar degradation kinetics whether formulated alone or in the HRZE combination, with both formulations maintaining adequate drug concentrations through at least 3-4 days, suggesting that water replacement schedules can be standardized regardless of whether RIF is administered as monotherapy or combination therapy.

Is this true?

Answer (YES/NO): NO